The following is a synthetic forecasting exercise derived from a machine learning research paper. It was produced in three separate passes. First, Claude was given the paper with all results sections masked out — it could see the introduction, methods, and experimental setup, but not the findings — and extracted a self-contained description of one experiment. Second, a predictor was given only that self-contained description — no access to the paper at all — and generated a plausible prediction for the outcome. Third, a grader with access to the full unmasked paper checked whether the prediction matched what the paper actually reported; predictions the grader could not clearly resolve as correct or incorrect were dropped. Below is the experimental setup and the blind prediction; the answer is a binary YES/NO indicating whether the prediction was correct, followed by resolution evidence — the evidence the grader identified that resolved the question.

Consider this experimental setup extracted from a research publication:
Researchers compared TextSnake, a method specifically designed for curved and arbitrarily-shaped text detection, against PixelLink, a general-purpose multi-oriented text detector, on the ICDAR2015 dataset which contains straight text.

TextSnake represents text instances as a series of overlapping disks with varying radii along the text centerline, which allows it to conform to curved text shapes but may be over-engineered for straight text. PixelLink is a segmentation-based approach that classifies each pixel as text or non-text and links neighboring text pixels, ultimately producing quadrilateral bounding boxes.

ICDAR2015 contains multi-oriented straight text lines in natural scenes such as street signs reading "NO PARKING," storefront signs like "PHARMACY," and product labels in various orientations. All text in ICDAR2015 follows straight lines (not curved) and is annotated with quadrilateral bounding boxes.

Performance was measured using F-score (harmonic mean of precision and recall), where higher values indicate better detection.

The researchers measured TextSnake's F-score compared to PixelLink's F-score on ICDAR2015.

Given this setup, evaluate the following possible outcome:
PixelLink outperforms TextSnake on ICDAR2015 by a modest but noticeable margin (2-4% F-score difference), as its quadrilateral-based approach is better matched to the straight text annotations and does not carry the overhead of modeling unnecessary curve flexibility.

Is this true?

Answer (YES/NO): NO